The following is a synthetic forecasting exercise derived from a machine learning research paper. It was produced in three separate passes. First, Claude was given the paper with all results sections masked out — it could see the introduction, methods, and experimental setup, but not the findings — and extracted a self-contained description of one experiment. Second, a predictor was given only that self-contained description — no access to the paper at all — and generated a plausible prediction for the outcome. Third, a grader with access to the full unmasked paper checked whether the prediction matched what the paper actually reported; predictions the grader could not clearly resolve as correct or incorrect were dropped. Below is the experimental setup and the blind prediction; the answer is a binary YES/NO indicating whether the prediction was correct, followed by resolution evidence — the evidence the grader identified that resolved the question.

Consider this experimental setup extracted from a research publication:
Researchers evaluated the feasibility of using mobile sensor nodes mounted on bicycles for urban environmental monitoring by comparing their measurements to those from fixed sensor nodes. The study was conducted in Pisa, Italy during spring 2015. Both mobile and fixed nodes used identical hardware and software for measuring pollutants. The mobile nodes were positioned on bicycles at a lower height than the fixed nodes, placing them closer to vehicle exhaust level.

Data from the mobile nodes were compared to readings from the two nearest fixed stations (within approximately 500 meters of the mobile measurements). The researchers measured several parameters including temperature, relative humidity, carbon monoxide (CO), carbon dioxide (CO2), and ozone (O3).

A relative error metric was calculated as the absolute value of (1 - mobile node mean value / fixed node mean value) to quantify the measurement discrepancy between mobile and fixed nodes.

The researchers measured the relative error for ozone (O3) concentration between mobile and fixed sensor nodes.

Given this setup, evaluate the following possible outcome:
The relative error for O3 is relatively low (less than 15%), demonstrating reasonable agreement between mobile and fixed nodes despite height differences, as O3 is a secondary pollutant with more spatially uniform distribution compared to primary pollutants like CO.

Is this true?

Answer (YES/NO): NO